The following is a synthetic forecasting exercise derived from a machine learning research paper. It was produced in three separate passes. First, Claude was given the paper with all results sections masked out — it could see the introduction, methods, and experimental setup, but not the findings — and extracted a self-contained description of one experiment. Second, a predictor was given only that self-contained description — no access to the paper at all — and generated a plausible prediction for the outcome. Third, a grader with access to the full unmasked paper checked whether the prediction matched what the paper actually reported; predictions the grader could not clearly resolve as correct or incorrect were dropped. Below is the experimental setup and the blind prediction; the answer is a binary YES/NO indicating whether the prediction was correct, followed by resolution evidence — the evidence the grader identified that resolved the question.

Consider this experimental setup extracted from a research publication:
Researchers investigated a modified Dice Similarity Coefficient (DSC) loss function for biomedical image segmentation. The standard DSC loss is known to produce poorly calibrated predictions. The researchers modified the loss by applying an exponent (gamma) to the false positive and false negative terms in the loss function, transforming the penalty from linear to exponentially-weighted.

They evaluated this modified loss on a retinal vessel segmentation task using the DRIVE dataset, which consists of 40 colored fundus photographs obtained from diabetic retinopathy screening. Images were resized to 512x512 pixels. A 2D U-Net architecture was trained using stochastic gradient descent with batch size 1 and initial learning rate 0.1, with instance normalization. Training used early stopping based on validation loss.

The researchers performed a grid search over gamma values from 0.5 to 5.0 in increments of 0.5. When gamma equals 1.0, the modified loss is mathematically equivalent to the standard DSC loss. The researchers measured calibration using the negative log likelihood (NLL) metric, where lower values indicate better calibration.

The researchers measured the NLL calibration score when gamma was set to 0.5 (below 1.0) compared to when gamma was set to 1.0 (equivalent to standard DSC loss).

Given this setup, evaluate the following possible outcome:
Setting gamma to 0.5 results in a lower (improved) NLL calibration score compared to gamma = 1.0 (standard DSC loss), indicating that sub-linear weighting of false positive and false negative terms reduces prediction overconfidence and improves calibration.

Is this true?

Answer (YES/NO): NO